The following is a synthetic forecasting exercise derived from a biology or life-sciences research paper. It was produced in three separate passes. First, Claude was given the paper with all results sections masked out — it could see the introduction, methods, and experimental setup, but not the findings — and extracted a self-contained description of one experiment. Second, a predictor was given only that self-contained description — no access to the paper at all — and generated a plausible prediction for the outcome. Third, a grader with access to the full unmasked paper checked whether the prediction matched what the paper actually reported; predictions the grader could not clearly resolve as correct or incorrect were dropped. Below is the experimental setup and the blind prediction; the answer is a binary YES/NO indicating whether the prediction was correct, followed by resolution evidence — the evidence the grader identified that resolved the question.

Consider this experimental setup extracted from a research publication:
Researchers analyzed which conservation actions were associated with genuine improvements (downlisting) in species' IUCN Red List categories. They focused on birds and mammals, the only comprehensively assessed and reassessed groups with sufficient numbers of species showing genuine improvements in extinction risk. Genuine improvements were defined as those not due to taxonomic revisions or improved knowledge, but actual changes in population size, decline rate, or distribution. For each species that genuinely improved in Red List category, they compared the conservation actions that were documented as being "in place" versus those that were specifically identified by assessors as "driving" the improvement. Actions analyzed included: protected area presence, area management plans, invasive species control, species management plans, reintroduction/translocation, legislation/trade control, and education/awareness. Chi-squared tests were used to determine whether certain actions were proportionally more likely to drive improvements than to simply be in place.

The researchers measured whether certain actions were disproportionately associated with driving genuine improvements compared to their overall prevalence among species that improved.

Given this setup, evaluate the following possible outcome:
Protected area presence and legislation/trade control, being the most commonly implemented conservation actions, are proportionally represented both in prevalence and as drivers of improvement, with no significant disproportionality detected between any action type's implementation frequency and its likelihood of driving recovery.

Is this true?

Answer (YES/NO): NO